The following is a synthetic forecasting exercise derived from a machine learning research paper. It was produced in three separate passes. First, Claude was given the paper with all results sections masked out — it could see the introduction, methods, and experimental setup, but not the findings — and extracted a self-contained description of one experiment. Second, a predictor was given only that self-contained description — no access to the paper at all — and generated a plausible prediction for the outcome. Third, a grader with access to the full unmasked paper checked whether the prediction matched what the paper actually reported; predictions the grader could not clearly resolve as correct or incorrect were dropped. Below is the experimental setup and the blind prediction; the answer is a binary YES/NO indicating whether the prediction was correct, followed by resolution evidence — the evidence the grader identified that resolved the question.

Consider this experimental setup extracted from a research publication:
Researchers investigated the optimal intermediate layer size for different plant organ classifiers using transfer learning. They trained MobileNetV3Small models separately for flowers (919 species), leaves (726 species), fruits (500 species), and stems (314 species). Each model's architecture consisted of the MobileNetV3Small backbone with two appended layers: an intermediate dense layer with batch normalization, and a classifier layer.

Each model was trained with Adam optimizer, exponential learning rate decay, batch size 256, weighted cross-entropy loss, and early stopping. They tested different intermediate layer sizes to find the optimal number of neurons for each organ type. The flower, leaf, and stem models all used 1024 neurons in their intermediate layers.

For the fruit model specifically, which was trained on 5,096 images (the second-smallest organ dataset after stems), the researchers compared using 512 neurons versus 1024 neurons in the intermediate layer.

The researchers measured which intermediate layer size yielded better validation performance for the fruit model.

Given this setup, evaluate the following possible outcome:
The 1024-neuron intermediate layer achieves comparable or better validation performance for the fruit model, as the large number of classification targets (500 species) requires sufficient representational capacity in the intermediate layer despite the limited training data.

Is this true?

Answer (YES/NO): NO